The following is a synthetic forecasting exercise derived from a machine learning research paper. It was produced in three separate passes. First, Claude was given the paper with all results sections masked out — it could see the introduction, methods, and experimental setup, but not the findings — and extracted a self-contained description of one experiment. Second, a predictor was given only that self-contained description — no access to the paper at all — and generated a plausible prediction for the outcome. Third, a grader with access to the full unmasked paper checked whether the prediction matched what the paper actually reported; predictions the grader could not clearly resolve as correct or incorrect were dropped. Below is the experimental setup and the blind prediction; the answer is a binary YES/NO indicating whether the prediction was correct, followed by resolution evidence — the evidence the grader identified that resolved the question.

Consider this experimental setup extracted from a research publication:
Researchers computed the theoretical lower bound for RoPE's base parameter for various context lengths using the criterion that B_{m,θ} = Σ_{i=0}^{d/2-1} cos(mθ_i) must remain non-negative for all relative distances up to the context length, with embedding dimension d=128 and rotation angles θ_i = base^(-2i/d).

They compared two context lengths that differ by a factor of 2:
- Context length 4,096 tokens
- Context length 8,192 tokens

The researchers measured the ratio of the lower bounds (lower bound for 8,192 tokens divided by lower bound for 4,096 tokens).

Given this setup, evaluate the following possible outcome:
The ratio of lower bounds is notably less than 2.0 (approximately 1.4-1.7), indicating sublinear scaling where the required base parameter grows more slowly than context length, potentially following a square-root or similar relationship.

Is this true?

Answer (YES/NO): NO